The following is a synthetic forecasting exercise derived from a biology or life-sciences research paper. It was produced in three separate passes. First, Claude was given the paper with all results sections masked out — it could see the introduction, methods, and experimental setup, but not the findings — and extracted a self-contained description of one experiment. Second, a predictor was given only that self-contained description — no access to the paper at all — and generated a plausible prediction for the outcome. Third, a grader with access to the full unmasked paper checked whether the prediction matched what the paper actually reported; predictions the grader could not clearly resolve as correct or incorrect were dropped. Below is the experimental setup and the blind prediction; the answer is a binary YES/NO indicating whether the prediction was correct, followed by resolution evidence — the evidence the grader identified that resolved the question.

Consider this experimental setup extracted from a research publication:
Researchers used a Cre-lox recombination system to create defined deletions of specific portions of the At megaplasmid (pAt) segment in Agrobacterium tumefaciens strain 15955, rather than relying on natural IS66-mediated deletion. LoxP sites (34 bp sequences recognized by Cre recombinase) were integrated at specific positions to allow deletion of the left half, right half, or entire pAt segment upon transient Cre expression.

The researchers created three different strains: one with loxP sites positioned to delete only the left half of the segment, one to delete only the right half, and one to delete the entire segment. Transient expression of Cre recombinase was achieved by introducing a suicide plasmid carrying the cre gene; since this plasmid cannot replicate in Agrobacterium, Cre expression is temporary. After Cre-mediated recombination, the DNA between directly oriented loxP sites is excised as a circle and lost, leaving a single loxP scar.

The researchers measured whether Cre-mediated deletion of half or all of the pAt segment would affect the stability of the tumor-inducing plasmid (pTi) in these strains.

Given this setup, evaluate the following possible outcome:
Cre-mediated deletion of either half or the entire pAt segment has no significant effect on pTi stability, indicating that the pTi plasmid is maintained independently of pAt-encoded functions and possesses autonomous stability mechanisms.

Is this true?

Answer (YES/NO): NO